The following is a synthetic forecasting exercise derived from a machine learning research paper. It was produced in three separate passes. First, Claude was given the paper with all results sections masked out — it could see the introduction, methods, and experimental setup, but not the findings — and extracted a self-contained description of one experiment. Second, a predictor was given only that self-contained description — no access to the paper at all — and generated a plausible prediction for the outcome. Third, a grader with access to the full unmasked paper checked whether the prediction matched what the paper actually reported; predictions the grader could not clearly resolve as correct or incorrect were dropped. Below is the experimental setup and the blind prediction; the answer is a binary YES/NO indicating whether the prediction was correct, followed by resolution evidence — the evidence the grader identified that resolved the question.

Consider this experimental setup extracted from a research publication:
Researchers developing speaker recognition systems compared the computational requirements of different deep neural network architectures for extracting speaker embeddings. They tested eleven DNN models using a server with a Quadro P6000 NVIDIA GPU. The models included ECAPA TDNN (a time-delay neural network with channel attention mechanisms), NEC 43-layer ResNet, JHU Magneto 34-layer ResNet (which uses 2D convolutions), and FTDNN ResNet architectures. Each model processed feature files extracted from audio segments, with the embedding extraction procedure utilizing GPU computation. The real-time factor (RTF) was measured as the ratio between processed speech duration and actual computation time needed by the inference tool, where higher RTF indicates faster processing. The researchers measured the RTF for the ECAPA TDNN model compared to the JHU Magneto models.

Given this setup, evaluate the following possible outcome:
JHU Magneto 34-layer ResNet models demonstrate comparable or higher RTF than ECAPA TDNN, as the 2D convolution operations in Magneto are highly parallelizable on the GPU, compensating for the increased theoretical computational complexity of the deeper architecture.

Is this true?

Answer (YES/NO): NO